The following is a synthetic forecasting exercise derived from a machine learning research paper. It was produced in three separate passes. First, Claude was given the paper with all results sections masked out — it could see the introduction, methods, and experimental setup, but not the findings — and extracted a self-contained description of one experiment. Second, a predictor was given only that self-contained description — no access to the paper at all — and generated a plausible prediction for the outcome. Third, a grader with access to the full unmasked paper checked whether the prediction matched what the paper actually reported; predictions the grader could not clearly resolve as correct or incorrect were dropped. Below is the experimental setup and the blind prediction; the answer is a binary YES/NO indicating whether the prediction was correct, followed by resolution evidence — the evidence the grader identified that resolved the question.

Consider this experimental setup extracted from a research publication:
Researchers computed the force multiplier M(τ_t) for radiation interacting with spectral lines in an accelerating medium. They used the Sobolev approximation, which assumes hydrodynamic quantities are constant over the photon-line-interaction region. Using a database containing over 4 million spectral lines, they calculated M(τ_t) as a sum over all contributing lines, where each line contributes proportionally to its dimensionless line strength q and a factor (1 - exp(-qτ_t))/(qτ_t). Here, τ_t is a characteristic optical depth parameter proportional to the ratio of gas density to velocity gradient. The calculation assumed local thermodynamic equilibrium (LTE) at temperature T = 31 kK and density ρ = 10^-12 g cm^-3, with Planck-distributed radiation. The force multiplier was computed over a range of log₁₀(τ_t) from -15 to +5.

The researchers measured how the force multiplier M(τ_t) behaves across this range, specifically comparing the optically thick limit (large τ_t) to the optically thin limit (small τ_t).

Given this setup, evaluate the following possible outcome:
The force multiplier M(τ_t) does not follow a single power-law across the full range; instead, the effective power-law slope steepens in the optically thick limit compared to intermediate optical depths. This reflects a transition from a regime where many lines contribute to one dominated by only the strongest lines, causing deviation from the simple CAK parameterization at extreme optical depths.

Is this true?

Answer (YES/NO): NO